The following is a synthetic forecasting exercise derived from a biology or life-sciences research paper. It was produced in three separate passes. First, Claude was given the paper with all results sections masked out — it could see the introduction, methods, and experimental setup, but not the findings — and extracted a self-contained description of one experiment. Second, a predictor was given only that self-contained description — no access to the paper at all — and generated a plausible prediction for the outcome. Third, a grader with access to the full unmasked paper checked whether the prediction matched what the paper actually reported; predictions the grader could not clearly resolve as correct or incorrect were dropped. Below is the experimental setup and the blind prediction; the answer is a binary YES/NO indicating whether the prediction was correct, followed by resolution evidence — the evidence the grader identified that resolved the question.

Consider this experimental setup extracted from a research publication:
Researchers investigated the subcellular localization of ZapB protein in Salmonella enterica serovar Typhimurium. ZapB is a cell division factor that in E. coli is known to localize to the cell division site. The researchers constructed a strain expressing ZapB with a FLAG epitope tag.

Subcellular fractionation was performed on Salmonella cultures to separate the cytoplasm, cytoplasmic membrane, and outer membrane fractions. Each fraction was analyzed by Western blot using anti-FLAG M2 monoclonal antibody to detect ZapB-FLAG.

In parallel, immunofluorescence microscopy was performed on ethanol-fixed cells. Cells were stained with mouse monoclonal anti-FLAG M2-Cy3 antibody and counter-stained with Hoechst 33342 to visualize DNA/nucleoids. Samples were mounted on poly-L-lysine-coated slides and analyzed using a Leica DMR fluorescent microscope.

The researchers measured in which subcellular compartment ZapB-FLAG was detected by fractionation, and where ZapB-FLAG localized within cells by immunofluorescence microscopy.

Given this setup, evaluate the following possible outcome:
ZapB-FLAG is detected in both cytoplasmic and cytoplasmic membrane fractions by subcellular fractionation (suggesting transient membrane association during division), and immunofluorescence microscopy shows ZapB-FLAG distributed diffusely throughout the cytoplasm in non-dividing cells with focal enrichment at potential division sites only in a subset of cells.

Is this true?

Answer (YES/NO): NO